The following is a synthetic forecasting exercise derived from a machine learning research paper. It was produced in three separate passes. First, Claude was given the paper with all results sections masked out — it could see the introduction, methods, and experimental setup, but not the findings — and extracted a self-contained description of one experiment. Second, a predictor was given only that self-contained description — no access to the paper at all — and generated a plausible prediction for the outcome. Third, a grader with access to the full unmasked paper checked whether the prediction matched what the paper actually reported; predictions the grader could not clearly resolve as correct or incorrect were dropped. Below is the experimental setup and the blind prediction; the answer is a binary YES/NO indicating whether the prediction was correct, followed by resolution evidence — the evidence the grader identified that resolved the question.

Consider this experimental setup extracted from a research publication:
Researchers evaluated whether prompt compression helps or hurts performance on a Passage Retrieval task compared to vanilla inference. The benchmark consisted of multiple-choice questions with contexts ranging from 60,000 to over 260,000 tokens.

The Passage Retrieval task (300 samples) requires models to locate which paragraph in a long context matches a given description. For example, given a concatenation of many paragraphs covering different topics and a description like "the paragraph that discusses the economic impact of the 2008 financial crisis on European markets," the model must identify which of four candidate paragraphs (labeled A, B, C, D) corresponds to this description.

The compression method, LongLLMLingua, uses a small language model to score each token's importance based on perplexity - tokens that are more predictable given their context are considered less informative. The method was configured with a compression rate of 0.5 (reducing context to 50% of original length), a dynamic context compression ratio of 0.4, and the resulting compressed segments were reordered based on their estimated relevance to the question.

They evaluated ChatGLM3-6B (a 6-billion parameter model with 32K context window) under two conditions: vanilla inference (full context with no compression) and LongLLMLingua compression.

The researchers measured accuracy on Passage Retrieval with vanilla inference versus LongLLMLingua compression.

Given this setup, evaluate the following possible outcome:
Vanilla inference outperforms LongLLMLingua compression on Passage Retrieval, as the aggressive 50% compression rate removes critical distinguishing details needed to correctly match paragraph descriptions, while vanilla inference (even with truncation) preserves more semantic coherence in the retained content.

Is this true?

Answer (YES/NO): NO